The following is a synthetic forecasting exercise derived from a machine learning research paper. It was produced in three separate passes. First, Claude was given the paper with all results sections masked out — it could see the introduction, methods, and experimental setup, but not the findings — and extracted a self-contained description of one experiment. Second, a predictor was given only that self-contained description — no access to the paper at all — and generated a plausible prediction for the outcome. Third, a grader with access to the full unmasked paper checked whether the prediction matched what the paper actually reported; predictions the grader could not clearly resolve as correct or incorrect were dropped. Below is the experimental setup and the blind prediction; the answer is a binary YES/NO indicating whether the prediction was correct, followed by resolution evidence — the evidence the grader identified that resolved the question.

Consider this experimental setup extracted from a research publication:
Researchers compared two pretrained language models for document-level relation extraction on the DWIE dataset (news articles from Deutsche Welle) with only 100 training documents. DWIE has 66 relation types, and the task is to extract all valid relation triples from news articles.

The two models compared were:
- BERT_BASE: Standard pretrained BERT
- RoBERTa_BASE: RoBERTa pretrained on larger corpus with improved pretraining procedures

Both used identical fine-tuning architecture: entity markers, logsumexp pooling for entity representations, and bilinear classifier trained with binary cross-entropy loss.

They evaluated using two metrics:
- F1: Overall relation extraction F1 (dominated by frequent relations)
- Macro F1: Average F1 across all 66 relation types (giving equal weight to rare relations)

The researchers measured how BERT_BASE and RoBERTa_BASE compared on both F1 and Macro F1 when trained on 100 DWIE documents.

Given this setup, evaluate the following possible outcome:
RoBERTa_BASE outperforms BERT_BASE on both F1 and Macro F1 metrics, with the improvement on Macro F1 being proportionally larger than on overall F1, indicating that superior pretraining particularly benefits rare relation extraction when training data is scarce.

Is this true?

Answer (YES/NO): YES